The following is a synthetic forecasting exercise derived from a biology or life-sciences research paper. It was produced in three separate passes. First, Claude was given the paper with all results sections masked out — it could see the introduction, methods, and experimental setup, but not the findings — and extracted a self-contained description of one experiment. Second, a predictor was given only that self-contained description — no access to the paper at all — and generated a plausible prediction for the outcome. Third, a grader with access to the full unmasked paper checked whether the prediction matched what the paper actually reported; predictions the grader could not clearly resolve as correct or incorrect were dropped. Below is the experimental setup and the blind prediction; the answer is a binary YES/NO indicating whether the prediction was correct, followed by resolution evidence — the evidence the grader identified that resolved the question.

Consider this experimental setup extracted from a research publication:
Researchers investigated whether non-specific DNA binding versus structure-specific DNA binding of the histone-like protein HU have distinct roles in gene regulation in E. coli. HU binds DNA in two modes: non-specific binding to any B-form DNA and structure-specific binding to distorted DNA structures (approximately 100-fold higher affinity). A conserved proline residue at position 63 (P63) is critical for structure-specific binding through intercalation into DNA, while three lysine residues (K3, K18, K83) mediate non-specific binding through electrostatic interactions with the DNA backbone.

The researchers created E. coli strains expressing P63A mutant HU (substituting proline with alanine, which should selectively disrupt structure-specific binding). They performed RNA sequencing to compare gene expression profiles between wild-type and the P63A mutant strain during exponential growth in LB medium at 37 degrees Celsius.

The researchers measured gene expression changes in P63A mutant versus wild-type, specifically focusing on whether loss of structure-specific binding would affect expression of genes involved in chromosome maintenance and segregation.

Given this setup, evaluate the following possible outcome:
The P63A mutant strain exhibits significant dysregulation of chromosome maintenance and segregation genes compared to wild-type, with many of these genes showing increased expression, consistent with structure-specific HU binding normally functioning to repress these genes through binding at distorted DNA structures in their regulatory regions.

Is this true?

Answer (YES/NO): NO